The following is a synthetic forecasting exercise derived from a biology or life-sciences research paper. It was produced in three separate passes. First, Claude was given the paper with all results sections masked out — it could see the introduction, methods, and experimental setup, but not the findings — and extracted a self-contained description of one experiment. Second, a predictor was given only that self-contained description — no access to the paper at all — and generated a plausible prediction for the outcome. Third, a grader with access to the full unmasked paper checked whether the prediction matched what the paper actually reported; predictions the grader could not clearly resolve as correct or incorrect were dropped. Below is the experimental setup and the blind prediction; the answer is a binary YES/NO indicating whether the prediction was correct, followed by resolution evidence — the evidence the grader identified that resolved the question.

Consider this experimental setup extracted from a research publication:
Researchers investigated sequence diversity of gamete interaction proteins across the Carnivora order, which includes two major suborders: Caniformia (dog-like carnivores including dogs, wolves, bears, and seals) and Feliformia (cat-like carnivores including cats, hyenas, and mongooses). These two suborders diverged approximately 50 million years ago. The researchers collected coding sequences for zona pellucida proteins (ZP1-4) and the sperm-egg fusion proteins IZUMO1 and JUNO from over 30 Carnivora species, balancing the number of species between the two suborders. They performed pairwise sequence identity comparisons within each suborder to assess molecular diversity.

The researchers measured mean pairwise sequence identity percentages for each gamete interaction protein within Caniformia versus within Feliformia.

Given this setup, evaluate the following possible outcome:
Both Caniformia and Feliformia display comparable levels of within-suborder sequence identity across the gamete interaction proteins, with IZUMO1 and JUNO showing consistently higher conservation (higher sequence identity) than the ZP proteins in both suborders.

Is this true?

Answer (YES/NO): NO